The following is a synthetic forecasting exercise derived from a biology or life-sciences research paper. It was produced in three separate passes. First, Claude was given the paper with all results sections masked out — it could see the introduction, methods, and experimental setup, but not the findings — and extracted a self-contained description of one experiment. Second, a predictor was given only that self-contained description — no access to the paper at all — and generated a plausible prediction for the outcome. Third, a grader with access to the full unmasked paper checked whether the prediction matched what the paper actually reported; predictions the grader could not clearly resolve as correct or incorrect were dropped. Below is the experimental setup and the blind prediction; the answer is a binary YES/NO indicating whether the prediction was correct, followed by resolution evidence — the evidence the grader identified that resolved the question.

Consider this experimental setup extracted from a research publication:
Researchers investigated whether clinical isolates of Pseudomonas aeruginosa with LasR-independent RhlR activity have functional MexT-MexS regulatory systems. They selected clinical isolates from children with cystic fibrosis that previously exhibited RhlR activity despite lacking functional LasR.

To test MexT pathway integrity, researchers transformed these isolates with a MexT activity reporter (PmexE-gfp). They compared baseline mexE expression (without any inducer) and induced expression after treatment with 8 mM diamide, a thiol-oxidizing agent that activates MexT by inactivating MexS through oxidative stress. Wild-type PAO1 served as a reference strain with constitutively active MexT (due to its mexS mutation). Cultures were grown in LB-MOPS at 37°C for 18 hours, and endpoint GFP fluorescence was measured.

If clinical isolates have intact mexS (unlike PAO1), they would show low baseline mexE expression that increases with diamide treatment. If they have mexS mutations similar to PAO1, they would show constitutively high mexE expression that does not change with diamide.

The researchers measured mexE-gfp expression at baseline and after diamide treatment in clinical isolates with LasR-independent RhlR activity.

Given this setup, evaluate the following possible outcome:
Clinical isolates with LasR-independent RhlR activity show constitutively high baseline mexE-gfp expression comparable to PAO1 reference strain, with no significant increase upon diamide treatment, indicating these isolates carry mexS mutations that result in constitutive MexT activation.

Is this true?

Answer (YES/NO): NO